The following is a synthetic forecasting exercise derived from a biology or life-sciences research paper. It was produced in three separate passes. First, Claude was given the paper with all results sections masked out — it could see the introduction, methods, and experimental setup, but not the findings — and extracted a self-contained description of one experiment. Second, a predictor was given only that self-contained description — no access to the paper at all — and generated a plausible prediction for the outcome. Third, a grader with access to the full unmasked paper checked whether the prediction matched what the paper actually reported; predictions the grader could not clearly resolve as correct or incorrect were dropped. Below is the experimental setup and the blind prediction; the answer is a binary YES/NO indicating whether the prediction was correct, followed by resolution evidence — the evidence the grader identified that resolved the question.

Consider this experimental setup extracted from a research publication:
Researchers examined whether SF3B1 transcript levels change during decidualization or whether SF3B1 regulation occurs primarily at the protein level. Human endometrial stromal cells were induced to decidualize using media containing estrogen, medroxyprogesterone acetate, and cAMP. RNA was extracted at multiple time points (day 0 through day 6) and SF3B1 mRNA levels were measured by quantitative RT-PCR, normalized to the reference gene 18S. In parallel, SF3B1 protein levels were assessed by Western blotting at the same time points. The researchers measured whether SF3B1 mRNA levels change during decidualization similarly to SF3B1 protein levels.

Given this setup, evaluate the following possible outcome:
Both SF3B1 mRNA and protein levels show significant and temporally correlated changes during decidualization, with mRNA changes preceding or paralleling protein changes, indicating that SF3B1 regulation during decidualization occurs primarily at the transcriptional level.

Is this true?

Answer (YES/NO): NO